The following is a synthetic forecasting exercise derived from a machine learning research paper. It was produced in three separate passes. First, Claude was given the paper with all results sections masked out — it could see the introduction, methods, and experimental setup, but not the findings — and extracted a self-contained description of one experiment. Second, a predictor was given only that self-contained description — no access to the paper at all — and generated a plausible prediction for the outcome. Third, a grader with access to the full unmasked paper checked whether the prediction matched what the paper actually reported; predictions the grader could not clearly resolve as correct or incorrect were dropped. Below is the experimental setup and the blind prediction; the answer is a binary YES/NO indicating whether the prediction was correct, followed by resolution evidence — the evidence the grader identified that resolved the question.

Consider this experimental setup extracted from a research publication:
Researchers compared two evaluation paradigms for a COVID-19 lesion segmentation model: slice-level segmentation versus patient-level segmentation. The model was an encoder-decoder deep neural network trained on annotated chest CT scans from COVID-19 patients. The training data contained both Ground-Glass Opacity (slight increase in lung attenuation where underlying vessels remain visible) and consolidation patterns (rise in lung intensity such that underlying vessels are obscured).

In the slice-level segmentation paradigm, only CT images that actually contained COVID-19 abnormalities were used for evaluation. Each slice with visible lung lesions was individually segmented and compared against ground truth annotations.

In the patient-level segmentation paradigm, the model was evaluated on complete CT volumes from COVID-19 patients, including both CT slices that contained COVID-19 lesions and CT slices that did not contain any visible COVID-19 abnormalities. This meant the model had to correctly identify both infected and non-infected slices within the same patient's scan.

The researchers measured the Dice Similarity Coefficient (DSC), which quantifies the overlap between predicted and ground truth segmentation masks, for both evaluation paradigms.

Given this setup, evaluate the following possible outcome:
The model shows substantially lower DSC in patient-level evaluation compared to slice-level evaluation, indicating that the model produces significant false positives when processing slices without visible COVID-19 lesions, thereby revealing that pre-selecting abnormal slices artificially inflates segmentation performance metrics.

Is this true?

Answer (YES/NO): NO